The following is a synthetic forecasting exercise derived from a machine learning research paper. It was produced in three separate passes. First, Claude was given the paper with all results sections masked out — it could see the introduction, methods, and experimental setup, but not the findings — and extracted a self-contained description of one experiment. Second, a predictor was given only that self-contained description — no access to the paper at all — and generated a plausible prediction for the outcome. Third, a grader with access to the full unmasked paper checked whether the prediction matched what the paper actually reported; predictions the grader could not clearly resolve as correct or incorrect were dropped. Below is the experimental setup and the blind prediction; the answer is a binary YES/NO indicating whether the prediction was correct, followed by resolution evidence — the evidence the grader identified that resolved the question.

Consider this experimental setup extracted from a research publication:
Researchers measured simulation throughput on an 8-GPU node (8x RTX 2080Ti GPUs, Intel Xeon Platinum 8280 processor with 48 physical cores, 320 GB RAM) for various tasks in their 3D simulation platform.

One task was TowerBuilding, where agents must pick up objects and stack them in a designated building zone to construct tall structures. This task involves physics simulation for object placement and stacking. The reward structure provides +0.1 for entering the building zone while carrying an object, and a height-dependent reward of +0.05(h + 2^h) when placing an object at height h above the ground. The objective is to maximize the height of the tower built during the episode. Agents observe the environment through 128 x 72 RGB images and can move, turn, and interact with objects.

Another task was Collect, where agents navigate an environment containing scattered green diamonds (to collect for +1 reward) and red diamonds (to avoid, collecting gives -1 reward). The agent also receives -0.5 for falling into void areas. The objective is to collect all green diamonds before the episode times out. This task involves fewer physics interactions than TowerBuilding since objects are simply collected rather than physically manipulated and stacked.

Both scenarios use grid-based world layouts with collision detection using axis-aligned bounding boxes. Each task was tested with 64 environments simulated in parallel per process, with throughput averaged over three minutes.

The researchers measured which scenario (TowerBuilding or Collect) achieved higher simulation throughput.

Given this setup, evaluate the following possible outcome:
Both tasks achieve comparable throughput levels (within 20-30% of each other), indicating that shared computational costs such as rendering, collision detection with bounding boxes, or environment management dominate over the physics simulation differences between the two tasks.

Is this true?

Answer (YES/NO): NO